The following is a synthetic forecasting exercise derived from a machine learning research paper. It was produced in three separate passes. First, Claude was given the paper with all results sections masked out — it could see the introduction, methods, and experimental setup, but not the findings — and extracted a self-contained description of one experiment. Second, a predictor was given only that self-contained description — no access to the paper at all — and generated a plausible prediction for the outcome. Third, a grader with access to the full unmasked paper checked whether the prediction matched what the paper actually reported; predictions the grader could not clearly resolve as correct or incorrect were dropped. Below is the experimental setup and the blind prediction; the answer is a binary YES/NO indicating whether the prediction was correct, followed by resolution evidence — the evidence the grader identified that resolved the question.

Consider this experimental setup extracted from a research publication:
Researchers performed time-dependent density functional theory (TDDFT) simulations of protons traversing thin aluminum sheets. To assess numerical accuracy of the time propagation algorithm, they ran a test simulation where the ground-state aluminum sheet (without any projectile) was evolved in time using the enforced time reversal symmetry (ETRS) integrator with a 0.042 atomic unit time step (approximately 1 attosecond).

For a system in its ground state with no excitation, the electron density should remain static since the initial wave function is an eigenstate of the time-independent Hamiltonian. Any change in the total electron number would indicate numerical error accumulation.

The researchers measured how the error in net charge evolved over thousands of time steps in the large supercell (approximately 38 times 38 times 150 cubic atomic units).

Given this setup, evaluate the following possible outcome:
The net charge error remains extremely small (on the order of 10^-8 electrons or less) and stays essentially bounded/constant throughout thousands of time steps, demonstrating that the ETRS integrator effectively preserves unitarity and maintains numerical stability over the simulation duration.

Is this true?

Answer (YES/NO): NO